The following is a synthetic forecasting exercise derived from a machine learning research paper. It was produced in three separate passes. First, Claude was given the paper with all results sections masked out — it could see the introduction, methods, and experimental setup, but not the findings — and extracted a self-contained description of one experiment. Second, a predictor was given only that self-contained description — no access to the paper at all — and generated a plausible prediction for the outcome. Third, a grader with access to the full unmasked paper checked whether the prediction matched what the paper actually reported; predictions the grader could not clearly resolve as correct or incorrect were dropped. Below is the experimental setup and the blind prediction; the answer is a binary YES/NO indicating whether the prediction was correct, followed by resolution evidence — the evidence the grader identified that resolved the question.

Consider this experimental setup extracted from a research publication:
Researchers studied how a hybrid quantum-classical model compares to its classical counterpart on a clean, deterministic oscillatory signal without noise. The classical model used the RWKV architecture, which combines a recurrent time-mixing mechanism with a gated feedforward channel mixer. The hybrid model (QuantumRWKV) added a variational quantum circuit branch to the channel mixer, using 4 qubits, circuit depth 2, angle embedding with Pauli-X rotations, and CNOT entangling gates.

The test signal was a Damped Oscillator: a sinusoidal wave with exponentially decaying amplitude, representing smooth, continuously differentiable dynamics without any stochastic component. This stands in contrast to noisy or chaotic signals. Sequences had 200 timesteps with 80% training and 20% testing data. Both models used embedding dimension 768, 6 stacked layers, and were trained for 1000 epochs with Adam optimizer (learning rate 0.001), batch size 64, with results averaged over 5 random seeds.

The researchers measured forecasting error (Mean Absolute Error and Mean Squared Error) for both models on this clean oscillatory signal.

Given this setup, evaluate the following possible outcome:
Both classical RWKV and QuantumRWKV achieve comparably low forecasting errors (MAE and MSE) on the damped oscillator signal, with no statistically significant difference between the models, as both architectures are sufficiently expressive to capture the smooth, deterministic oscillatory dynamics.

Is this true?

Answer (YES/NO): NO